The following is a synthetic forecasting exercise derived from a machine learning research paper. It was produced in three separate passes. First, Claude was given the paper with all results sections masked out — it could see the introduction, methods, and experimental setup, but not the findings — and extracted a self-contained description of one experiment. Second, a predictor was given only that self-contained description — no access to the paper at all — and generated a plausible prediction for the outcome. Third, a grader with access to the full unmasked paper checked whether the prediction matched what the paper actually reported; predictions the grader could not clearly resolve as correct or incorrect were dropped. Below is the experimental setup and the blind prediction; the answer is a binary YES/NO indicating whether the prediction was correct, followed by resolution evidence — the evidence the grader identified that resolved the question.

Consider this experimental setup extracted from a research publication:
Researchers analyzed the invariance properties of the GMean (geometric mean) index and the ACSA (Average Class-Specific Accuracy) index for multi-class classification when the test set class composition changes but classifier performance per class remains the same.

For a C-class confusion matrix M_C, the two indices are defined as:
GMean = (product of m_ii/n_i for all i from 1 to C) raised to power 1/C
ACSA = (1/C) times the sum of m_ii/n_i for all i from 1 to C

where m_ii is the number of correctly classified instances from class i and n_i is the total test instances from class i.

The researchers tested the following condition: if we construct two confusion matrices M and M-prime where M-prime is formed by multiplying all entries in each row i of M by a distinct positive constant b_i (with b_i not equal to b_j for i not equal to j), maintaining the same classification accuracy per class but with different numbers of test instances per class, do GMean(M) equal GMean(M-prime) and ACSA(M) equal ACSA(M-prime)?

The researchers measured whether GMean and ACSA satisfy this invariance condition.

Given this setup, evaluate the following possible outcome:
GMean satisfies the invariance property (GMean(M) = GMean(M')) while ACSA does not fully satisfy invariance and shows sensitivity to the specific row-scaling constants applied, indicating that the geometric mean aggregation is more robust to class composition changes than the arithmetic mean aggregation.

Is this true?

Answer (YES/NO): NO